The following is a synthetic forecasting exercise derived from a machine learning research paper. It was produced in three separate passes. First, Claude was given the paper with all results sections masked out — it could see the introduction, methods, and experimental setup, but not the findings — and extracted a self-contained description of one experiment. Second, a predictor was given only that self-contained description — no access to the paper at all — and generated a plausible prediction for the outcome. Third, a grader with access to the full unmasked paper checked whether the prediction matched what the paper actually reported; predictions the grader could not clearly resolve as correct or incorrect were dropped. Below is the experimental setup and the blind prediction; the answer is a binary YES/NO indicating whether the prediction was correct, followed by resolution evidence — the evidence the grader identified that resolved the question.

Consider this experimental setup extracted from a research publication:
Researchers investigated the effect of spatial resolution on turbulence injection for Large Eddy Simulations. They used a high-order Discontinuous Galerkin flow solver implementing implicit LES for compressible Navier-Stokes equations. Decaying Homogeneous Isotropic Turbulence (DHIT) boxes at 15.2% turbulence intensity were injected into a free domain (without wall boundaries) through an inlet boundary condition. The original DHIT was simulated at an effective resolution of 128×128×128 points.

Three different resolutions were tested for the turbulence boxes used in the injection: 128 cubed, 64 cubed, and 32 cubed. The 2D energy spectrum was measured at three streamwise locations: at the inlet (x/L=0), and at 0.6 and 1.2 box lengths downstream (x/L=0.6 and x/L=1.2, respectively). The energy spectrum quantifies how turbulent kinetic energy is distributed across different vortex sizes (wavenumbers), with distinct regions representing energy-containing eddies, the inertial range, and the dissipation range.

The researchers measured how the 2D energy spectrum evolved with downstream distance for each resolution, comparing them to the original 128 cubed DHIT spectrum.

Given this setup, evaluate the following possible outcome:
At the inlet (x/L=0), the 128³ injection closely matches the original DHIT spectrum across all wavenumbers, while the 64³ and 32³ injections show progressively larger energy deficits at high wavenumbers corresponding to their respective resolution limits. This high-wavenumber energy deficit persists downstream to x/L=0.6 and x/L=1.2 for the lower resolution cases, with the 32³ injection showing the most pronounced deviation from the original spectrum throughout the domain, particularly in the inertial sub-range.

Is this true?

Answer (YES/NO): NO